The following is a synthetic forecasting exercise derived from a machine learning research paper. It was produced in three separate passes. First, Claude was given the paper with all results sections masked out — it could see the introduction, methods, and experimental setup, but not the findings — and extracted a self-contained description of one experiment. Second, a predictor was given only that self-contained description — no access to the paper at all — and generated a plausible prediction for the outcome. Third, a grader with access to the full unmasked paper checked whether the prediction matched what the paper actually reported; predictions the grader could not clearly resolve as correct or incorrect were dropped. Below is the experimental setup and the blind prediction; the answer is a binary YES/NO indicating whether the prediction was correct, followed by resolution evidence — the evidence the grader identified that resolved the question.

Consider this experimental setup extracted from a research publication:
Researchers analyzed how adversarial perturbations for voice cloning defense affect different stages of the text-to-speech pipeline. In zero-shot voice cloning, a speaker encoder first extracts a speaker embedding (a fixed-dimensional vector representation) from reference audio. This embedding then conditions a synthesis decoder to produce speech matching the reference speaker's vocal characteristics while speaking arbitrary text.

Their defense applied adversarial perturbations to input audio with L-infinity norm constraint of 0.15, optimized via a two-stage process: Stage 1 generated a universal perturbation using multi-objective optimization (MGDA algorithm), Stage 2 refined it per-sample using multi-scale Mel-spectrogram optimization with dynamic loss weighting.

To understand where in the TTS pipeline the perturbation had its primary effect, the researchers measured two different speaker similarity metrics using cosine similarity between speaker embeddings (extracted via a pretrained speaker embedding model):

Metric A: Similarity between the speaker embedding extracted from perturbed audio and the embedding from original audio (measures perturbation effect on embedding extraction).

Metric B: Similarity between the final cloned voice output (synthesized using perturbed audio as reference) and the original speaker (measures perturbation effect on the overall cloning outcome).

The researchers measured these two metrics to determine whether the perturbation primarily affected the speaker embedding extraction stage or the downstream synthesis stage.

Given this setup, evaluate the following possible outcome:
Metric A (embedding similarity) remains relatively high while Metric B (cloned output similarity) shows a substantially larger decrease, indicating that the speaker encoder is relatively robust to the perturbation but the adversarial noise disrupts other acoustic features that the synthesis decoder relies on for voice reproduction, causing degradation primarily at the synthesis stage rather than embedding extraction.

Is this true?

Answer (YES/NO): YES